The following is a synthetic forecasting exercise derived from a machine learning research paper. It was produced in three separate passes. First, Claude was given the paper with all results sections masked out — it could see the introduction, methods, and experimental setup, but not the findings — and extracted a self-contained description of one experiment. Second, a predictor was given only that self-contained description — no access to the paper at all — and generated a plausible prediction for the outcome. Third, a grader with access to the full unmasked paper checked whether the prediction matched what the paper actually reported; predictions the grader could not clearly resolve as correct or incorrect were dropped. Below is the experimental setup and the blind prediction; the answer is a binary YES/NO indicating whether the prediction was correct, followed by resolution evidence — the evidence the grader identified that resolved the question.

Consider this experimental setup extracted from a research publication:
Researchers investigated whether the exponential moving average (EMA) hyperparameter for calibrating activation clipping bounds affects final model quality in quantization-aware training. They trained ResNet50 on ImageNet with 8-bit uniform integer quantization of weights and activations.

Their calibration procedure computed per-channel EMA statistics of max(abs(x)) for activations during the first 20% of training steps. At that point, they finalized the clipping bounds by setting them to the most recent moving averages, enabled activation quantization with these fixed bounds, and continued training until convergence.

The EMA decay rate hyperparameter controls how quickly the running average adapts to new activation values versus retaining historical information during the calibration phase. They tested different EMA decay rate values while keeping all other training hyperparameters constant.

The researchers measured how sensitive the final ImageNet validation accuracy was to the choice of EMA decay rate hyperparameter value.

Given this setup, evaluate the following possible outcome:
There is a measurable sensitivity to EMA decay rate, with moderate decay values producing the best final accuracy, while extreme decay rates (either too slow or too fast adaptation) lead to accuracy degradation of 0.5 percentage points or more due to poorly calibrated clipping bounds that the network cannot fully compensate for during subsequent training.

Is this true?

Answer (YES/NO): NO